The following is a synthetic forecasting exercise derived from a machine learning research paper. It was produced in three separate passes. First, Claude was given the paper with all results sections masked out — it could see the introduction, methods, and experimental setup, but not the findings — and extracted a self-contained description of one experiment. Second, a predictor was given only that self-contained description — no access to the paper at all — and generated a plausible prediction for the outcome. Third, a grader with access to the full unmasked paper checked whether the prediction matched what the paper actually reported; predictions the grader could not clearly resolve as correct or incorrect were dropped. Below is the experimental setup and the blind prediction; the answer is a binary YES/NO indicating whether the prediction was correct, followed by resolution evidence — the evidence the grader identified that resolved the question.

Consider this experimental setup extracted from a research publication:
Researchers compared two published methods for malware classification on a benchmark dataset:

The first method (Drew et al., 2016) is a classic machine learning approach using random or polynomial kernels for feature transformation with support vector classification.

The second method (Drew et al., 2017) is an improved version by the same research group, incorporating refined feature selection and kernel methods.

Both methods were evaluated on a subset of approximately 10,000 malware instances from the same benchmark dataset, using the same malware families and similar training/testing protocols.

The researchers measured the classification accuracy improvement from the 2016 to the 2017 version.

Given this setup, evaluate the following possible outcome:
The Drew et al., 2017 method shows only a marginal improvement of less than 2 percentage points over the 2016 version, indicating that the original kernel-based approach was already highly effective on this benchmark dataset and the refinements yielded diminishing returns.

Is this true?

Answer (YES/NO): YES